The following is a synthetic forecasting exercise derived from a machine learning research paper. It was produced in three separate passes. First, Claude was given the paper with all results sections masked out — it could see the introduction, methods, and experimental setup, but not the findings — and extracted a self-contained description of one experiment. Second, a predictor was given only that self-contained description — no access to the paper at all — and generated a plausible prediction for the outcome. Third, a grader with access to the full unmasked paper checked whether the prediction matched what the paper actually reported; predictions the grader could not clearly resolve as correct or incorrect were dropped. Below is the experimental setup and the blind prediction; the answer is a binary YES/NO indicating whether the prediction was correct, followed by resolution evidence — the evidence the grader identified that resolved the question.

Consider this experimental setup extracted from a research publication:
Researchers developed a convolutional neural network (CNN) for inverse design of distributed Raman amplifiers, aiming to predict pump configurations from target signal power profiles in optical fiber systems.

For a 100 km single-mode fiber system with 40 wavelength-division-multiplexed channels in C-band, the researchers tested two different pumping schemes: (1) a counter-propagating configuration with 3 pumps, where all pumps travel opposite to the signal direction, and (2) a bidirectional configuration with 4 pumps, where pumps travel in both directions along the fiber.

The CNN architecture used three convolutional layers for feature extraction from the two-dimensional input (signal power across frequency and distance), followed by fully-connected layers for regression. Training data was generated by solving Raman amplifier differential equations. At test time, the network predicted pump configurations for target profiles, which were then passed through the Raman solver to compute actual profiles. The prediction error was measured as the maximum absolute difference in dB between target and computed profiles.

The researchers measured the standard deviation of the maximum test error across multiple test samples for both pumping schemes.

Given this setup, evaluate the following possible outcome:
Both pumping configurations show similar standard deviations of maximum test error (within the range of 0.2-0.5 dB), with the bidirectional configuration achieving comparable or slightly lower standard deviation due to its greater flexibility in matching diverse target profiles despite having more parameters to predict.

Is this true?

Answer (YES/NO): YES